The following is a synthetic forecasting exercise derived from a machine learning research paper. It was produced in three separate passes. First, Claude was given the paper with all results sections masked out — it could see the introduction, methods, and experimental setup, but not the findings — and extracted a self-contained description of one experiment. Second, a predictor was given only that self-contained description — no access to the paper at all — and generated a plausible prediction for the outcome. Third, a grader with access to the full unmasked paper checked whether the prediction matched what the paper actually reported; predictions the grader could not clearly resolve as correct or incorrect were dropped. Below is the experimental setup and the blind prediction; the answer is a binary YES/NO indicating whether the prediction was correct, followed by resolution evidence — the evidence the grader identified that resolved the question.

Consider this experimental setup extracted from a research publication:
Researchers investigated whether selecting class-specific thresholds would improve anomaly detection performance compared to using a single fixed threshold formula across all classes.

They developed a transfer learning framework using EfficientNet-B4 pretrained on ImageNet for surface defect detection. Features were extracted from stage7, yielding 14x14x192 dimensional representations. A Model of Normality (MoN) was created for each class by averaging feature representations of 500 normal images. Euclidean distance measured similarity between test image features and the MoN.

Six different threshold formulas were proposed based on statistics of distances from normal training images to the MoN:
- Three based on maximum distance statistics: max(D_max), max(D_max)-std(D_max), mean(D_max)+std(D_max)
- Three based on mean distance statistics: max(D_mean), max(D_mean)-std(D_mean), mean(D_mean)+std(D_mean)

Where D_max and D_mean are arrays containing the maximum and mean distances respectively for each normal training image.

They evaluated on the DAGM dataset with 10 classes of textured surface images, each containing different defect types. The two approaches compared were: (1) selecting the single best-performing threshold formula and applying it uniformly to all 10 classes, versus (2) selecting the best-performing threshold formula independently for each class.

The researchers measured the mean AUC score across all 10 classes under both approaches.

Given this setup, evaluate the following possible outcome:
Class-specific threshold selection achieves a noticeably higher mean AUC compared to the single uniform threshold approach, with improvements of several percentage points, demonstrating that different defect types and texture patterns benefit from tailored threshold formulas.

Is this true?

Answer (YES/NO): YES